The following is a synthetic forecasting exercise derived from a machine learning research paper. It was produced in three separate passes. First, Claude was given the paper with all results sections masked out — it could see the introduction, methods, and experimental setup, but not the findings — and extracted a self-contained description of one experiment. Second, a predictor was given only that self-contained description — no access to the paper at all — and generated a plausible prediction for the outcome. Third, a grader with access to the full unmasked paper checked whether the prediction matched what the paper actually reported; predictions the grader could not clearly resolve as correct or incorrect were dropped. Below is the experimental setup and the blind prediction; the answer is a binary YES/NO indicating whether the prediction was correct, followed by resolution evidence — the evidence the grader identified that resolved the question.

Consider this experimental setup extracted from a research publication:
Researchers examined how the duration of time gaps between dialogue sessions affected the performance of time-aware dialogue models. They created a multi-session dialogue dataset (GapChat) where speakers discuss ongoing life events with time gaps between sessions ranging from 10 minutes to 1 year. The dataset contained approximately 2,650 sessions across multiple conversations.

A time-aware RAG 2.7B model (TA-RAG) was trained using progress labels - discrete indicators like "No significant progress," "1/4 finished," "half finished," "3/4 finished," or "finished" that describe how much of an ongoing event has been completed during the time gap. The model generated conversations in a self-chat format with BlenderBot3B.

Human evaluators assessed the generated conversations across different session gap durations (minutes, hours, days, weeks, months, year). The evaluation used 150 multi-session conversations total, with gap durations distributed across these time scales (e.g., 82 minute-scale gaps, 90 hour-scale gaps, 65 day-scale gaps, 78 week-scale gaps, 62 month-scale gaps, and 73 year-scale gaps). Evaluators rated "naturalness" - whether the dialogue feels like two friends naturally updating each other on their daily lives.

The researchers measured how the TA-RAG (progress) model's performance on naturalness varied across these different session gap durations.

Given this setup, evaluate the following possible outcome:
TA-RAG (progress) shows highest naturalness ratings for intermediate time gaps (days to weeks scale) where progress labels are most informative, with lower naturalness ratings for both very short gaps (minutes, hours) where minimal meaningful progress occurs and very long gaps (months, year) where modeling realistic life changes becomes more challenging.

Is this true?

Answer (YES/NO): NO